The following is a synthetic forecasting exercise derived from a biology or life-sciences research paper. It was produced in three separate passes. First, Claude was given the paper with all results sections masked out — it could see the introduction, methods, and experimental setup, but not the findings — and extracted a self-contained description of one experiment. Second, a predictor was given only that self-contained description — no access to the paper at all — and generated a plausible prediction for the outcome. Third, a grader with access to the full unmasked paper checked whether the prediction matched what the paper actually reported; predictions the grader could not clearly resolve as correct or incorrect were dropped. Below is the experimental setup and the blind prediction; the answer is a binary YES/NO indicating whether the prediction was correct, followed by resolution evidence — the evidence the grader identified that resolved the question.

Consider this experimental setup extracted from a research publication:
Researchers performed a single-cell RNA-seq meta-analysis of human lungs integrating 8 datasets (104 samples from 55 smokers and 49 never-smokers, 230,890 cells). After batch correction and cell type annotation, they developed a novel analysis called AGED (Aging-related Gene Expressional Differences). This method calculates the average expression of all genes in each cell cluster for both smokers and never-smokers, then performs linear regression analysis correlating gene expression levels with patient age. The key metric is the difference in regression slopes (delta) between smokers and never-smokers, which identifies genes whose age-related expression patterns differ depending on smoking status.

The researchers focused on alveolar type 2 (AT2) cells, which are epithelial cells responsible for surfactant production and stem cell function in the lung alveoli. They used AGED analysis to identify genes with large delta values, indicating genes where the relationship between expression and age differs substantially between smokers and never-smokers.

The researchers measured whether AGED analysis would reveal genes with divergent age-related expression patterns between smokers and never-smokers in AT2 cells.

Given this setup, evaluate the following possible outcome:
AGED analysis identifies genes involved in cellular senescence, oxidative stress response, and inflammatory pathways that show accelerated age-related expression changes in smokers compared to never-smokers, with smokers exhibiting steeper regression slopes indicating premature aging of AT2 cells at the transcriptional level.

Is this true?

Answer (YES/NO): NO